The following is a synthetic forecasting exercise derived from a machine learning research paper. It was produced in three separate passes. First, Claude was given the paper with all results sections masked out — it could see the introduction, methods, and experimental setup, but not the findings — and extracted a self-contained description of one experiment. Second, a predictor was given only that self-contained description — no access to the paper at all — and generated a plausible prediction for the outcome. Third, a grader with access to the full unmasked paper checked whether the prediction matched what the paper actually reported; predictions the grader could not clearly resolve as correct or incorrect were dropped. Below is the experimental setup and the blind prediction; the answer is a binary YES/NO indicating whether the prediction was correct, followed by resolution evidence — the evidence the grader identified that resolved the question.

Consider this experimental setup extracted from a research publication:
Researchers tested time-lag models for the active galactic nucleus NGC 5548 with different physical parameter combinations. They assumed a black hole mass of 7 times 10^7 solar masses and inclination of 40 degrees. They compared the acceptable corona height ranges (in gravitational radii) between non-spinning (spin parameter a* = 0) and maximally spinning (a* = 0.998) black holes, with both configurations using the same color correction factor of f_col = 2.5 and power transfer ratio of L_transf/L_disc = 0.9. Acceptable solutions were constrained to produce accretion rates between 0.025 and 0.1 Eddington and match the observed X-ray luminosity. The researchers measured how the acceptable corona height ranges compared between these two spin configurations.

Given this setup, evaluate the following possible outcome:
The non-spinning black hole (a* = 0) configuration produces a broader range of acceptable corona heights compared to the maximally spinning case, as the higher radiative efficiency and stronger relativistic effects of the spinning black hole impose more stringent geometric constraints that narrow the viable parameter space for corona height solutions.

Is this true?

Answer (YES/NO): NO